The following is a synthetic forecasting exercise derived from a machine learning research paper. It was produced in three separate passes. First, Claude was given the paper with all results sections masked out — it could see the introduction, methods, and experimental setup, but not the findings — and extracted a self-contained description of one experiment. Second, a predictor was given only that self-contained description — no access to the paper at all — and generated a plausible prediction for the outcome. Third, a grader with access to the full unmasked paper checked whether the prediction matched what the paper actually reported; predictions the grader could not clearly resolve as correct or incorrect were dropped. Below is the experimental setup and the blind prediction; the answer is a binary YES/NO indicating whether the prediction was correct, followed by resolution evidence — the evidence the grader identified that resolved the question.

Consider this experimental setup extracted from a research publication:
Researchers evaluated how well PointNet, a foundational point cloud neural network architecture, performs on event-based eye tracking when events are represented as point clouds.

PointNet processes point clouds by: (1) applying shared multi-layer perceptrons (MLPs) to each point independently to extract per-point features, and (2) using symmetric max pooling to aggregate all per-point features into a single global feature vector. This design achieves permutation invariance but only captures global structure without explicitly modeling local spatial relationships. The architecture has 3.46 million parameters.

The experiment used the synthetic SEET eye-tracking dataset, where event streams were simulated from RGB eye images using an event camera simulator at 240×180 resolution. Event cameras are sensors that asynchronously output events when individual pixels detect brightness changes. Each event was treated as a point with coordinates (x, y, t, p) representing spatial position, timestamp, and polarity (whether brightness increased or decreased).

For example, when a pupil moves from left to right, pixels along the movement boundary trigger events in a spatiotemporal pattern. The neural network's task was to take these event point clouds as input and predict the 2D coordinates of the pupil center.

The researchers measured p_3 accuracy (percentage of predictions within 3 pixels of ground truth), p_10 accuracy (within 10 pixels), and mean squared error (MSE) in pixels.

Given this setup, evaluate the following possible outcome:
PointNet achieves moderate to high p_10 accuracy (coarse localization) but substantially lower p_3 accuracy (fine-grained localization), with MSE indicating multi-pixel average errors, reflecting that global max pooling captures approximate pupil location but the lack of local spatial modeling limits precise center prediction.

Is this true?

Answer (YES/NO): YES